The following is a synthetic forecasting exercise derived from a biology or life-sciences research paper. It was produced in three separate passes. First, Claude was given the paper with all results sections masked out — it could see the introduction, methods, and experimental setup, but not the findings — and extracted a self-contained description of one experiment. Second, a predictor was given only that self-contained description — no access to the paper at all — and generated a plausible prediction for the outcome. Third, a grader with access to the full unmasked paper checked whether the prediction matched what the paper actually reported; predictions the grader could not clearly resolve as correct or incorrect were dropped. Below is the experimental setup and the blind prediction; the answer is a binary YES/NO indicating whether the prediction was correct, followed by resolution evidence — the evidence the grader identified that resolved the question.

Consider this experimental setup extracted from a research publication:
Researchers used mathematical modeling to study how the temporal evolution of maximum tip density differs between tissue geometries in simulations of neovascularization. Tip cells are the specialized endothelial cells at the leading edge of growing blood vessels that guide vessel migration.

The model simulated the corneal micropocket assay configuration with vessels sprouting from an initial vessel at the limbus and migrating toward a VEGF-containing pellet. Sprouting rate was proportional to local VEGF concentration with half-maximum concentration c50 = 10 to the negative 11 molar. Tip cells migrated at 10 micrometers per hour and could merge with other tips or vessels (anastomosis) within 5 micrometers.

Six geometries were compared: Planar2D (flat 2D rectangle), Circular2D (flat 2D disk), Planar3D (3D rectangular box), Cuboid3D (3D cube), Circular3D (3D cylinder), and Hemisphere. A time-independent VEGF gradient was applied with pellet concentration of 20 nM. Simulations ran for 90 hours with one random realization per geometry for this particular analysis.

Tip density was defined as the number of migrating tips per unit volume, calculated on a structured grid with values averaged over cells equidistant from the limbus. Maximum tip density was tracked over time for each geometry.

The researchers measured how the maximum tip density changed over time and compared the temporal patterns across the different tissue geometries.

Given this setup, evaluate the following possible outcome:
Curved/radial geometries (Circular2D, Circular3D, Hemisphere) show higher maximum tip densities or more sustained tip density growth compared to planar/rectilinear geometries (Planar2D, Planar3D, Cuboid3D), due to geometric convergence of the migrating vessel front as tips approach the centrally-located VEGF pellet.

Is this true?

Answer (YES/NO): NO